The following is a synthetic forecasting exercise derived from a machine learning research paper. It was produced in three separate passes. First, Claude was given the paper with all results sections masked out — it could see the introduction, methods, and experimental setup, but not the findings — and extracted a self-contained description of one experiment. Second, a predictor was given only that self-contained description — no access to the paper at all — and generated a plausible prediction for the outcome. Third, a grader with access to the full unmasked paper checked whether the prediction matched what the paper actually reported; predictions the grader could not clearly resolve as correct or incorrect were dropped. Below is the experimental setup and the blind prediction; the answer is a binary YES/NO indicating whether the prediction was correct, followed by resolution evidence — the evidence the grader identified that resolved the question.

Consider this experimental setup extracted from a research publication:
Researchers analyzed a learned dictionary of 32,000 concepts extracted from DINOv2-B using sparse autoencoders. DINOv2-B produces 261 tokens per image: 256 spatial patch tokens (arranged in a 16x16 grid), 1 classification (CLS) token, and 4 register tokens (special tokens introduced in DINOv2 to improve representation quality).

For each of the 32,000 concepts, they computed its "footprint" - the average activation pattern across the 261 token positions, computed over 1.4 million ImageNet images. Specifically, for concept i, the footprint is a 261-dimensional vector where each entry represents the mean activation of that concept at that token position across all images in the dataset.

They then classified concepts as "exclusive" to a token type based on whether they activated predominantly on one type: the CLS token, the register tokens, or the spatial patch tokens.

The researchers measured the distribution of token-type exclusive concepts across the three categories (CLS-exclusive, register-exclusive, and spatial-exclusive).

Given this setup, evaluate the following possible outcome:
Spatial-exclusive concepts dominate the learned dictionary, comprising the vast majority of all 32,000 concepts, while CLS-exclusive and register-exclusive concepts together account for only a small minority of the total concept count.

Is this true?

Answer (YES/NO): NO